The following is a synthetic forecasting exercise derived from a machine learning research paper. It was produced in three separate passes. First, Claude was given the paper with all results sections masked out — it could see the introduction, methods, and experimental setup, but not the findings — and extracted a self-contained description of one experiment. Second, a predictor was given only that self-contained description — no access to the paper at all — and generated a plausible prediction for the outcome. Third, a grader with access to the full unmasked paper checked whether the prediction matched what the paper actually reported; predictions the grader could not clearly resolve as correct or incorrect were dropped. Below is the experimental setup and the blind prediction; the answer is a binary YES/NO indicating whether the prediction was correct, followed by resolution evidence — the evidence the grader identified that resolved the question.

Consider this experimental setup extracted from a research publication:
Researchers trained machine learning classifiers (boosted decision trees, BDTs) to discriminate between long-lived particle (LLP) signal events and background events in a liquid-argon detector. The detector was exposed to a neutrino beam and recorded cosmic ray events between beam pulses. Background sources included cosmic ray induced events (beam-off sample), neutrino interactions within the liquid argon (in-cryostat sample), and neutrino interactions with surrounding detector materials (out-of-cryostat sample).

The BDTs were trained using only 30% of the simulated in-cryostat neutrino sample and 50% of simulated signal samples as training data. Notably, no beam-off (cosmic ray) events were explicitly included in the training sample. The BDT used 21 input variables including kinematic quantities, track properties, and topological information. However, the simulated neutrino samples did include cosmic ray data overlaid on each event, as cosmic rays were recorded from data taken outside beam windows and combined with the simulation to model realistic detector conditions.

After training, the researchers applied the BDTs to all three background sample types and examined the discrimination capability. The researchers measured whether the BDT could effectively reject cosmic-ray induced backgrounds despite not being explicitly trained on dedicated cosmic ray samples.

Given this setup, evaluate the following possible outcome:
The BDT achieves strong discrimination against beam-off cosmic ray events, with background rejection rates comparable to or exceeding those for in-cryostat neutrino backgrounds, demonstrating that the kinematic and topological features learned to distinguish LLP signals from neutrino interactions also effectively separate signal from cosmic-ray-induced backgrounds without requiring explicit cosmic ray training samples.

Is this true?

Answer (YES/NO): YES